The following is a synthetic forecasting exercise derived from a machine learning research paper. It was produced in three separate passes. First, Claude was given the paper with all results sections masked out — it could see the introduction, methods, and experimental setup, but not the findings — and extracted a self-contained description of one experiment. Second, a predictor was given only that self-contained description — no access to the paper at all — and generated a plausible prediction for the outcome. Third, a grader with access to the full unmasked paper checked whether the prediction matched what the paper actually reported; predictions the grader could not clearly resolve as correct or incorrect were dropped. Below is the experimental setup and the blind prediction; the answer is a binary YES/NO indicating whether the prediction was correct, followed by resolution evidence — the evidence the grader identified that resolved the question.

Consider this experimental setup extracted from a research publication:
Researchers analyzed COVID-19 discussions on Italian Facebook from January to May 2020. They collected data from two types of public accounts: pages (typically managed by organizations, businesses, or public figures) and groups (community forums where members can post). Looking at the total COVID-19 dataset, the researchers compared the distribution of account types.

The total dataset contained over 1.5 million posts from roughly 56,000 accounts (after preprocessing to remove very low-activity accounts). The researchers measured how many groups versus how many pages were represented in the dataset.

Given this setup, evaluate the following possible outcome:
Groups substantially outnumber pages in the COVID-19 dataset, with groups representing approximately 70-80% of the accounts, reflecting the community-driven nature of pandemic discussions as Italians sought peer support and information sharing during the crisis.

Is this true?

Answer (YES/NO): NO